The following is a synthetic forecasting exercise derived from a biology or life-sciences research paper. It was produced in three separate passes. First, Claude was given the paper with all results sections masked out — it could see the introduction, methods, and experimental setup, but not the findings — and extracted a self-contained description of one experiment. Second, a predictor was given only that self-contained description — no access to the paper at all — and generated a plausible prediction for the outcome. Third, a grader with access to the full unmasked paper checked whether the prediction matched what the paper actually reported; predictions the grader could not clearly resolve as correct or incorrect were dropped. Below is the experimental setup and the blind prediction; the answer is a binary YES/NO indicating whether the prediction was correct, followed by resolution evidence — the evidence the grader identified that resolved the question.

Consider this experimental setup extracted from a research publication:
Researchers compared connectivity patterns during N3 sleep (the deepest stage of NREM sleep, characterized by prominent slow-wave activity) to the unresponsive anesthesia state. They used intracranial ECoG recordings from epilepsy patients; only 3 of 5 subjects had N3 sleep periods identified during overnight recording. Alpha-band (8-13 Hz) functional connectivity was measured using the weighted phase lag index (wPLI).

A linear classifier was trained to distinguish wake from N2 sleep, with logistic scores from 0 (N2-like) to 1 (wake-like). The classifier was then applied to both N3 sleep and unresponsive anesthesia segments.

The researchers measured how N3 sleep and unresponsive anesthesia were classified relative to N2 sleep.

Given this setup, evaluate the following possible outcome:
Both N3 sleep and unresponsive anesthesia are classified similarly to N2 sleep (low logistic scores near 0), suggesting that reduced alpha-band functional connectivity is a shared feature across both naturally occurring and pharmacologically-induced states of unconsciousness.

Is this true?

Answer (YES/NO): YES